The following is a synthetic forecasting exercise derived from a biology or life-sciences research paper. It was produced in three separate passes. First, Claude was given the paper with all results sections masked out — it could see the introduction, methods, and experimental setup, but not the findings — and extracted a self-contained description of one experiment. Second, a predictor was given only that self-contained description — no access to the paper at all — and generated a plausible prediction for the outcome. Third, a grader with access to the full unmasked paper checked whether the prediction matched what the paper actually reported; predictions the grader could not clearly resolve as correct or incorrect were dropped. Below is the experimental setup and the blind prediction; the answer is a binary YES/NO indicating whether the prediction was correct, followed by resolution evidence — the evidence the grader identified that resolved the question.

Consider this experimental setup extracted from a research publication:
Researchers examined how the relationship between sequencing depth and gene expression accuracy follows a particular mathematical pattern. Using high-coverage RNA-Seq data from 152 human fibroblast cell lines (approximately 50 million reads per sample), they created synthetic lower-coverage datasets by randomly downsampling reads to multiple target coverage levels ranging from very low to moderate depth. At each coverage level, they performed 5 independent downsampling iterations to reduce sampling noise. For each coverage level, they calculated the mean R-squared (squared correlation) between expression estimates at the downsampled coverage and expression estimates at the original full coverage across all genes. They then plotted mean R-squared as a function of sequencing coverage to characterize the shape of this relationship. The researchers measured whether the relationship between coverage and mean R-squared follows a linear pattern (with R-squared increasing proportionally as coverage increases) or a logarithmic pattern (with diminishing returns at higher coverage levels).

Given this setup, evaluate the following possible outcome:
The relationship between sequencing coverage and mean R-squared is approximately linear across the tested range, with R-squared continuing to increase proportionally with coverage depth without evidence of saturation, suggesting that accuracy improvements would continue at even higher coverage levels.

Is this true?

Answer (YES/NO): NO